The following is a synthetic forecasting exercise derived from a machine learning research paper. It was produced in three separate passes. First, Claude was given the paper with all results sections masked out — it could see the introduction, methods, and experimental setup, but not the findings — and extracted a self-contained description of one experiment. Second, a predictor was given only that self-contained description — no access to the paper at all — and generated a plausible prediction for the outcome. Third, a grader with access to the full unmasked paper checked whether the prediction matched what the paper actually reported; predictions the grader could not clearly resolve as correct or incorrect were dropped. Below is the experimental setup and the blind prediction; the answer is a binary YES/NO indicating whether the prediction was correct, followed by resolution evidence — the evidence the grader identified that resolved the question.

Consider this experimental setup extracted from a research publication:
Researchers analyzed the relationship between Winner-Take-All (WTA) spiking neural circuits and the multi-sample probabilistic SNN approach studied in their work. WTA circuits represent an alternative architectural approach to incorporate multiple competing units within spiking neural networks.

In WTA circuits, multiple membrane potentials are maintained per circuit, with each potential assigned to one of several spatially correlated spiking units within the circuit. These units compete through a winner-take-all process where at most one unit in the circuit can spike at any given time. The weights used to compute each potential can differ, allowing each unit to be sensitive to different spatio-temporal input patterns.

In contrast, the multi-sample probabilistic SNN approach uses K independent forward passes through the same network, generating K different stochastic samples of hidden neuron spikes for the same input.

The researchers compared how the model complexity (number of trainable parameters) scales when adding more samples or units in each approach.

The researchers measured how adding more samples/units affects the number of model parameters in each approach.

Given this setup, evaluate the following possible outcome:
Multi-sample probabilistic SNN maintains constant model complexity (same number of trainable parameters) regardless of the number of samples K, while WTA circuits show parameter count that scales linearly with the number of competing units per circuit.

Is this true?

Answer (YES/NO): NO